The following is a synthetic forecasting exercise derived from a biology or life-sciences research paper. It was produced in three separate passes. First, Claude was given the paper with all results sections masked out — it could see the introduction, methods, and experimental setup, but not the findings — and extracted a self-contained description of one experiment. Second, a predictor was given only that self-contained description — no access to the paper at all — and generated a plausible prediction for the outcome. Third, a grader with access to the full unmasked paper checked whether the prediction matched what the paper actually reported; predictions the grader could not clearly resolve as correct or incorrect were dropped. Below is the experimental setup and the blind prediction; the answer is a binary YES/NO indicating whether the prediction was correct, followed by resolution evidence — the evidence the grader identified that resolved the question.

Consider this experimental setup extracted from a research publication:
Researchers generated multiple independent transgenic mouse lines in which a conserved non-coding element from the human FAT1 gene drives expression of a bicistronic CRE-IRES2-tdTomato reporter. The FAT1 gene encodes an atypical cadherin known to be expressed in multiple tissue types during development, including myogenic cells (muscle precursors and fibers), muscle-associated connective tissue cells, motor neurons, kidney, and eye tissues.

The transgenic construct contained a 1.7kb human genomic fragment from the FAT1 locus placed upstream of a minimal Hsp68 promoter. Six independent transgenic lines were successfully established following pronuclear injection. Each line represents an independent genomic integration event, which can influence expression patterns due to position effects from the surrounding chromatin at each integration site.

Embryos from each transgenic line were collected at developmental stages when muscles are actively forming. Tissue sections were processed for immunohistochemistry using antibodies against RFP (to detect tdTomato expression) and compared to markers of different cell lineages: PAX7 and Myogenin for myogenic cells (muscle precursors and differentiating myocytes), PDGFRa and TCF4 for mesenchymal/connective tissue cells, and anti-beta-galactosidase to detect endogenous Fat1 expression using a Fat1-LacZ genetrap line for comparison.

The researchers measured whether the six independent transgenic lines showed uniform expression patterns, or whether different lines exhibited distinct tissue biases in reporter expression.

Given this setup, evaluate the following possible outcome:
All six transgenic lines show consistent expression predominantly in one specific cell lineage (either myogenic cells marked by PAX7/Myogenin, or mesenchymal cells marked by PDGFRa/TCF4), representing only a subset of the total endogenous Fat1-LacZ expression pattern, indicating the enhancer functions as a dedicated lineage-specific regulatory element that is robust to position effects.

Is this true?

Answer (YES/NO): NO